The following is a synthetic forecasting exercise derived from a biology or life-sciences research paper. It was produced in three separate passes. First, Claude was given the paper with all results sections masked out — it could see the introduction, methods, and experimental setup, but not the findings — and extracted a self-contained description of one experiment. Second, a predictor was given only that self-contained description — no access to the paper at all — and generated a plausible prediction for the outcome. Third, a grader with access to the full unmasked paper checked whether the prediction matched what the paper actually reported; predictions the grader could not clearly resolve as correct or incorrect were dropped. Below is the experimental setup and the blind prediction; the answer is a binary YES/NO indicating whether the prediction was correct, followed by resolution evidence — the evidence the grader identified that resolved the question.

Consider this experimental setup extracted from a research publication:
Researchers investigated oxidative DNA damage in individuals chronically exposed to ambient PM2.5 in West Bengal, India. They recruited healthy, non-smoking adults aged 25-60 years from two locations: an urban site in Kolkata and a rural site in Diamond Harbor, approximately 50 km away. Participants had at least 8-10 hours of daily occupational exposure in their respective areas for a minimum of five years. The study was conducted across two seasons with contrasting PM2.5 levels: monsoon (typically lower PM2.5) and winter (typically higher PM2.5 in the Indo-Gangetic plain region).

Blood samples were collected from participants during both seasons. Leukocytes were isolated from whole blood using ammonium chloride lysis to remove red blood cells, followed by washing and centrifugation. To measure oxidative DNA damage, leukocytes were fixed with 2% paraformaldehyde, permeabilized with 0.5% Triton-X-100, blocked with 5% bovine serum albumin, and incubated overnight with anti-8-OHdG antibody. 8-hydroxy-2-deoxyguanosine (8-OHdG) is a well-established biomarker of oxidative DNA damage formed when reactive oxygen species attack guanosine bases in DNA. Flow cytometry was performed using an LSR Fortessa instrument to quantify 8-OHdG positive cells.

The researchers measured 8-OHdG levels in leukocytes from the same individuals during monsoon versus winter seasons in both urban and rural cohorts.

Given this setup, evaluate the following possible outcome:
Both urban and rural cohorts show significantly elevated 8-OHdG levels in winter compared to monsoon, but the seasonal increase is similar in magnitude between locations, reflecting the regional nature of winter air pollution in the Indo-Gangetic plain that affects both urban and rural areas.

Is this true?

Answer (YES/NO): NO